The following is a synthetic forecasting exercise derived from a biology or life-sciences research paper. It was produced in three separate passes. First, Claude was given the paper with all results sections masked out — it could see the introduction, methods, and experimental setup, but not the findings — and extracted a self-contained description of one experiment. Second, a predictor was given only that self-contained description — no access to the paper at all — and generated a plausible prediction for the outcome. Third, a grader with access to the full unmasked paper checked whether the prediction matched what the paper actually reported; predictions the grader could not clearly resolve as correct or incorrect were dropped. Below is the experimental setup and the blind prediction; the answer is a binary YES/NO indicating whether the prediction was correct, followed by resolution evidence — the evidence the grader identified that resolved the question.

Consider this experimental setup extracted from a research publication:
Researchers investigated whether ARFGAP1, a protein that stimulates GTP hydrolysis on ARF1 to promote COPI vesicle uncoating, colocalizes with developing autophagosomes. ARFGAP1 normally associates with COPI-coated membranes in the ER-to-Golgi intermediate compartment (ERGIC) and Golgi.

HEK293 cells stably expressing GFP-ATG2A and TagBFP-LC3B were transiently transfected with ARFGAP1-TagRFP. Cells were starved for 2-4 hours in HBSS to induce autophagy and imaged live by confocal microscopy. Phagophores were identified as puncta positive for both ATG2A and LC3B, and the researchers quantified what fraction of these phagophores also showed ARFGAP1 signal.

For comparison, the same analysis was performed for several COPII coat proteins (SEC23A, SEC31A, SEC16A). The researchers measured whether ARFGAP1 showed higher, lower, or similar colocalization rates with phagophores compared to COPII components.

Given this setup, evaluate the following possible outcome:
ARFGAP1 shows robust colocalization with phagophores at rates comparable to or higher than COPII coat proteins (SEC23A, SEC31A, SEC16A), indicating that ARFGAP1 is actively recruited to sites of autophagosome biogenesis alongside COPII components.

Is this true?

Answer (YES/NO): YES